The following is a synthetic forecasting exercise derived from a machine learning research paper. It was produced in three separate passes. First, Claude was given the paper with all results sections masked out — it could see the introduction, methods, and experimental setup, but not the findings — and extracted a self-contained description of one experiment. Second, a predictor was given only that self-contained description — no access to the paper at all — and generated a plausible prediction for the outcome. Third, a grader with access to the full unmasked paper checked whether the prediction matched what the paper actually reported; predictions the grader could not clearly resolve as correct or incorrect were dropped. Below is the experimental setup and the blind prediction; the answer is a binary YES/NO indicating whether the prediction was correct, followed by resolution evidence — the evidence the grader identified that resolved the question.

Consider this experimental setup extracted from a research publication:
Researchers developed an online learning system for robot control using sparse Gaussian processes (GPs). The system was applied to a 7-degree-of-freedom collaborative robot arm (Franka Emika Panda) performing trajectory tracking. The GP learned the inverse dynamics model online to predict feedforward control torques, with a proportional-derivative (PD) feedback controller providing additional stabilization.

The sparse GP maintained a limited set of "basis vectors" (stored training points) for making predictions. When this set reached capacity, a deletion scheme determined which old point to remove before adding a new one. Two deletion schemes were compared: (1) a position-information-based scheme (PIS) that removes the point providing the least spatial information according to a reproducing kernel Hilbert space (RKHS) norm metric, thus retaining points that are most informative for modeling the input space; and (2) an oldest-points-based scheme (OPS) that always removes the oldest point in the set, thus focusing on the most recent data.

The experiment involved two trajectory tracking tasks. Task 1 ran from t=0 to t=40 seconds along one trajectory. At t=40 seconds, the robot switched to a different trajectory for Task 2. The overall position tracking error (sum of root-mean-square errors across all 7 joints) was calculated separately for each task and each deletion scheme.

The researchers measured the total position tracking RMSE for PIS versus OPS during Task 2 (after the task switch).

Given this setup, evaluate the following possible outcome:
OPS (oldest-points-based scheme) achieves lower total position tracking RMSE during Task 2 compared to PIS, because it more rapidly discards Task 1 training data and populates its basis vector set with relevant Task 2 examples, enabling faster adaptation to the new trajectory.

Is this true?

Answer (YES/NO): YES